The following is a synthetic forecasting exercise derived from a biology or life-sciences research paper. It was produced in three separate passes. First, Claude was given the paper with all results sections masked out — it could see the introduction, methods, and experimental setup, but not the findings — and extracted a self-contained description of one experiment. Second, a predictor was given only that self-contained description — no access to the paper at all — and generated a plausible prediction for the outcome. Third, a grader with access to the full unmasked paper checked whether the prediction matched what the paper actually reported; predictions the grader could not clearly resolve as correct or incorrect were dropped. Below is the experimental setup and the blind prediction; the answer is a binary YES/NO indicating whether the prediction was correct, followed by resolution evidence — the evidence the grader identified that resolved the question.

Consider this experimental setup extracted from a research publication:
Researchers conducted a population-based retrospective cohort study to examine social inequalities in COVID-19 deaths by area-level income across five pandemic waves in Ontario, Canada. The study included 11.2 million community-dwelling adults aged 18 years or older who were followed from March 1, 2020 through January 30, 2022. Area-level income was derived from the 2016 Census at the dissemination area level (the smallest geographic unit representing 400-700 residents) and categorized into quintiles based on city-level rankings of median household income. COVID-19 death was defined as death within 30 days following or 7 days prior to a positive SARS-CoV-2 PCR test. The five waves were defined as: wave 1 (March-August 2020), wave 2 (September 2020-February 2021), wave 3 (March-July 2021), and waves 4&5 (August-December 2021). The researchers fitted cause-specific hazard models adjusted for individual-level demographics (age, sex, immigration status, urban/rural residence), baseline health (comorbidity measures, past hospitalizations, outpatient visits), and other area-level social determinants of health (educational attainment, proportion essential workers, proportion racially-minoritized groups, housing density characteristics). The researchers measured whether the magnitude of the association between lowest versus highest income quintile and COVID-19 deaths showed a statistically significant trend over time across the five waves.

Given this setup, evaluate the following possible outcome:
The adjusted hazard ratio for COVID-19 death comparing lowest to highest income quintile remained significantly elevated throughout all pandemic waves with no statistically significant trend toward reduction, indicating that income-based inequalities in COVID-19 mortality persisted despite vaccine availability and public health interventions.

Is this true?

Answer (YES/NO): NO